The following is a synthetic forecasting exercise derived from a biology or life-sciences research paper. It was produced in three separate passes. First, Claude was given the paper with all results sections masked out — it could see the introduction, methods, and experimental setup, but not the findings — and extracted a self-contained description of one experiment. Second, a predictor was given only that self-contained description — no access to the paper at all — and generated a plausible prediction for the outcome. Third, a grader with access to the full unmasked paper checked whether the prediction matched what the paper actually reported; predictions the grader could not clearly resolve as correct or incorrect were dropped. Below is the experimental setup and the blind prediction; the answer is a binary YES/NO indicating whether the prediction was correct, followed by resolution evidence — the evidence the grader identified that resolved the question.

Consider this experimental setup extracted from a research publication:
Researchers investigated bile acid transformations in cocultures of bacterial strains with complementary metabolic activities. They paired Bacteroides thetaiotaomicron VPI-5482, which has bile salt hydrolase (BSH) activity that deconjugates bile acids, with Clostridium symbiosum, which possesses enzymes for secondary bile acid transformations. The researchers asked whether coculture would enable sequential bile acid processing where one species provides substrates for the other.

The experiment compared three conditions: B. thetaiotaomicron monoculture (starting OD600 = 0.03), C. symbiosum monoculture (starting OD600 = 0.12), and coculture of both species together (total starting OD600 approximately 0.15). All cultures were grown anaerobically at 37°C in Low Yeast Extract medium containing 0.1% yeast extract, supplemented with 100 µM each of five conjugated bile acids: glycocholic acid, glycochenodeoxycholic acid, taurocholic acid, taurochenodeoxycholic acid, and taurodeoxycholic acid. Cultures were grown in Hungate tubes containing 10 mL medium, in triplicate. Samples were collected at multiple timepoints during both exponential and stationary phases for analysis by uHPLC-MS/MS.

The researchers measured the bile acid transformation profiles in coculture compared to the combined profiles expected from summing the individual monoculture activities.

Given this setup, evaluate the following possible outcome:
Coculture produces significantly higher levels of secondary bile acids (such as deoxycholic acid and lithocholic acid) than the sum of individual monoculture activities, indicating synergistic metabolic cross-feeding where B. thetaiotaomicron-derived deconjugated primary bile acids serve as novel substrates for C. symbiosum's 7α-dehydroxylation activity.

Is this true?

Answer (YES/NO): NO